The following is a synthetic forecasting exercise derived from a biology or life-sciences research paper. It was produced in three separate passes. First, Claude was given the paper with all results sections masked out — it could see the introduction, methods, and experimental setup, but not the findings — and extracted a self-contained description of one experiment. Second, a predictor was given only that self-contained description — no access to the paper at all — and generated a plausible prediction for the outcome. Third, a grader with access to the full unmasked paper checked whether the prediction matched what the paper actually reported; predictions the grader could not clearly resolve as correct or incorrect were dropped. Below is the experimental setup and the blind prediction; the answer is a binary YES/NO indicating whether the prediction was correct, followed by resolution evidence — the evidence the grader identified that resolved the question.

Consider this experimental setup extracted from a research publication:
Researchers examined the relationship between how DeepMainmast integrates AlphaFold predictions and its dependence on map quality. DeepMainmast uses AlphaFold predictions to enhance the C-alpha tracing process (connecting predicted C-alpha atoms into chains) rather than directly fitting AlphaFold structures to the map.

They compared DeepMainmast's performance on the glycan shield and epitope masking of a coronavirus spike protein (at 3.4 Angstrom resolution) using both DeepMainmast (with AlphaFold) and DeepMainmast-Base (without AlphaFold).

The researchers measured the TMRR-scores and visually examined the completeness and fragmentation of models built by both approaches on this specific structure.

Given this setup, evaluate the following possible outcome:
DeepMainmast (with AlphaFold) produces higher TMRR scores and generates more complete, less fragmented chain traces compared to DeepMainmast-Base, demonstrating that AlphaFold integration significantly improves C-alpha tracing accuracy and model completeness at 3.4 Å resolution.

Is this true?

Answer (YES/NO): YES